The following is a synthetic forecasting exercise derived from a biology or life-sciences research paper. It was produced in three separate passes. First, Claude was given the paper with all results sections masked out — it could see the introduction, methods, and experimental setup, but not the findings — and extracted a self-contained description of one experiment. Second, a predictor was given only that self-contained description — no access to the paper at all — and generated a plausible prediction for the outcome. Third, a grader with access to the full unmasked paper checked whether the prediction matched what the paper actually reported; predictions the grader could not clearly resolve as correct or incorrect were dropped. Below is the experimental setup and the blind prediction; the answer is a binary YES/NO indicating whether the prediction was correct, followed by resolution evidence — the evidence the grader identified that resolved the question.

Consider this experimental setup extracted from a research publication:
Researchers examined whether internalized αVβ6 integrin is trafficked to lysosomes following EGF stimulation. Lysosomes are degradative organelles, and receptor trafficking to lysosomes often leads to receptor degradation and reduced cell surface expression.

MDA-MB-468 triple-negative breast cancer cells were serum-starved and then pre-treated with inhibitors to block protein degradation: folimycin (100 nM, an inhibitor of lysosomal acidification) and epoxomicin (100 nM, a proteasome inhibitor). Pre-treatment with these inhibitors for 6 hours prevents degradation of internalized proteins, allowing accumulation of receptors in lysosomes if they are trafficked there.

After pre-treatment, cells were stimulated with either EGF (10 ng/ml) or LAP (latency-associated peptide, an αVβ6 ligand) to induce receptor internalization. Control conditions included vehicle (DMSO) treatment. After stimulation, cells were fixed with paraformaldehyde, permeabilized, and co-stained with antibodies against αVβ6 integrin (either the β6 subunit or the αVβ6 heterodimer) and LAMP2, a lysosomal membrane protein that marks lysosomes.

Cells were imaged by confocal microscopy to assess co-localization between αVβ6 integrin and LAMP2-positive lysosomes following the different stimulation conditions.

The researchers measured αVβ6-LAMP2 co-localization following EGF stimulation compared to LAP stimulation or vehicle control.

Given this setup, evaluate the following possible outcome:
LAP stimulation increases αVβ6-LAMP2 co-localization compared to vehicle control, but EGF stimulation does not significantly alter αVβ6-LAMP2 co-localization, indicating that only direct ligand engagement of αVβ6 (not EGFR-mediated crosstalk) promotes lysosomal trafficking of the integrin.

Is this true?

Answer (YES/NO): NO